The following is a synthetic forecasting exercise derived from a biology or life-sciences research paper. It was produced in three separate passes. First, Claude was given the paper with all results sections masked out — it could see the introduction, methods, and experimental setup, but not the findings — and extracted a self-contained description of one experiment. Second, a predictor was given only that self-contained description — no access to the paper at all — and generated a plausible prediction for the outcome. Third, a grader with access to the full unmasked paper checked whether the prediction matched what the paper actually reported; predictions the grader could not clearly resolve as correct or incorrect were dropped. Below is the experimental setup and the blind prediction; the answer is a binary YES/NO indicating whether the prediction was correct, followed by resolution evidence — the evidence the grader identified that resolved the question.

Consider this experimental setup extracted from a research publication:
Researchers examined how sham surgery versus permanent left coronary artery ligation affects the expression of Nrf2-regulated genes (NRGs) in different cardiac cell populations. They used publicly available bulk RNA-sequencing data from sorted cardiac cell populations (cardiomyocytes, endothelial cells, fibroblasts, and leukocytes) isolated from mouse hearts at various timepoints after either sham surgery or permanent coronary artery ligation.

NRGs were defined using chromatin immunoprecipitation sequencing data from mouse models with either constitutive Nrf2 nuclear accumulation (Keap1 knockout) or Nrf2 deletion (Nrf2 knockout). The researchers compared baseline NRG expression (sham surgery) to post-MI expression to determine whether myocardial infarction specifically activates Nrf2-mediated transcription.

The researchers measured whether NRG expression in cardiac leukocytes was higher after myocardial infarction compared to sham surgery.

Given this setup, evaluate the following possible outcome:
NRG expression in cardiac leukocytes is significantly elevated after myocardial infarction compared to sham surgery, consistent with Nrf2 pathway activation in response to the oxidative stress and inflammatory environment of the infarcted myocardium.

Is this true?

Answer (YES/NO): YES